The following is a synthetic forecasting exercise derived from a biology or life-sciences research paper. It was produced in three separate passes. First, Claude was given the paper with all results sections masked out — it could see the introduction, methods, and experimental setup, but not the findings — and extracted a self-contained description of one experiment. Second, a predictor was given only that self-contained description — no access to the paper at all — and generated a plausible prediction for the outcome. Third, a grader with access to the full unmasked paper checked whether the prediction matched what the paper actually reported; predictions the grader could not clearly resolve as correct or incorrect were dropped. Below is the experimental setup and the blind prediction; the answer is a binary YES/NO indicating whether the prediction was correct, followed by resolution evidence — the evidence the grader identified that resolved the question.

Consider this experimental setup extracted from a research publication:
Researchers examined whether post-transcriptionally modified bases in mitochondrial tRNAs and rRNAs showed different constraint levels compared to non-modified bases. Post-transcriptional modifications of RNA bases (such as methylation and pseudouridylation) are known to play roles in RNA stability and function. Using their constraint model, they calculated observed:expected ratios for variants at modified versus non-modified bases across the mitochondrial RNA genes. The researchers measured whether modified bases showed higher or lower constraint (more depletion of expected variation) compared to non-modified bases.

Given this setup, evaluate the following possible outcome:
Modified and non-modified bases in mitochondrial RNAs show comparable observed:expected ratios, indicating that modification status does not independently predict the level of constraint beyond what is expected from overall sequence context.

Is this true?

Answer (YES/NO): NO